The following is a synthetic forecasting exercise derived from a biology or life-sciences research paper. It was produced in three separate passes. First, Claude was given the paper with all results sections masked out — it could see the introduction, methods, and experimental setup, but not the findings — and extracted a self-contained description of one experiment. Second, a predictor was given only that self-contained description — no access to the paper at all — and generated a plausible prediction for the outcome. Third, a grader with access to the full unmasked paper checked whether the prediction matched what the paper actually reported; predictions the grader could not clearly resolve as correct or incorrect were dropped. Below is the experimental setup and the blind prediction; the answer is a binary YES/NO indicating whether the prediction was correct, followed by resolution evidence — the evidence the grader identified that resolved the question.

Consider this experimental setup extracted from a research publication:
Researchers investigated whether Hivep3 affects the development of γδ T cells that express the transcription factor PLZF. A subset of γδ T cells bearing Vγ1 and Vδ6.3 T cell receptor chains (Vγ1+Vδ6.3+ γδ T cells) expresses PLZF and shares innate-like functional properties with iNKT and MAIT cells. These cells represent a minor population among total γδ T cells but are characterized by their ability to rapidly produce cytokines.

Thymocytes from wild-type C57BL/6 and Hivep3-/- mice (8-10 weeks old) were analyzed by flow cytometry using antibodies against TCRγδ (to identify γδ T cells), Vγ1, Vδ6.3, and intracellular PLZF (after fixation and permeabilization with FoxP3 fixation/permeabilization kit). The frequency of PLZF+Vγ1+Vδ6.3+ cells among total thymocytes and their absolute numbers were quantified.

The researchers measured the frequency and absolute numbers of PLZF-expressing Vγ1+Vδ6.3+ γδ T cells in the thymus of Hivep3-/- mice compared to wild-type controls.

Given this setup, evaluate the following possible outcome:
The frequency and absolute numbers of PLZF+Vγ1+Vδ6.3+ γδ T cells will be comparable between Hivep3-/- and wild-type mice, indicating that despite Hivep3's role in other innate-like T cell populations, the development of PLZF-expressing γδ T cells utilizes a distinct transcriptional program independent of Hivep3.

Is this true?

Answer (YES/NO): NO